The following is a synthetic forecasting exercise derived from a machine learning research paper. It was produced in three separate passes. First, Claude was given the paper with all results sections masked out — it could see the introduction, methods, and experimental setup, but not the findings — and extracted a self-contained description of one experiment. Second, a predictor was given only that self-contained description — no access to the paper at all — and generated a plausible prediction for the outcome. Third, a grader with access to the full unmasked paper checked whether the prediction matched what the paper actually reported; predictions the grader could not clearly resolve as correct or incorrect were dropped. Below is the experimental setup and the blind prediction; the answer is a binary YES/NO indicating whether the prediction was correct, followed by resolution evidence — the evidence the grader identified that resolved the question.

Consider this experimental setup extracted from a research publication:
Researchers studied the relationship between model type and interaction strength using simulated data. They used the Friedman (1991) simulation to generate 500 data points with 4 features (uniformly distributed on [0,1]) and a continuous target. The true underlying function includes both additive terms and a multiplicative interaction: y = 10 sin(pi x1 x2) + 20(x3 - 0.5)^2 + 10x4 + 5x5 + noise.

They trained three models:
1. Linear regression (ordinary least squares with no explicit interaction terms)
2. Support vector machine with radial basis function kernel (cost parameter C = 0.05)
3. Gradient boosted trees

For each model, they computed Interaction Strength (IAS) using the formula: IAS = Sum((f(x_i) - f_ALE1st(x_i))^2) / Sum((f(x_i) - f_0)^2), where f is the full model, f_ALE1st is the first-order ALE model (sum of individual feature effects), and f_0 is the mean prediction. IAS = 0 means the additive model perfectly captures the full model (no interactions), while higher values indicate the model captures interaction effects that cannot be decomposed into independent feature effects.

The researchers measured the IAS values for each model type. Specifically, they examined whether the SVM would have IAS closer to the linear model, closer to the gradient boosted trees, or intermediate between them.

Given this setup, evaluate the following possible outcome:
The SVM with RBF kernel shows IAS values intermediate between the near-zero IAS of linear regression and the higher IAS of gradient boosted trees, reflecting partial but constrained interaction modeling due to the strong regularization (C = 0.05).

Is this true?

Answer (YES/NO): YES